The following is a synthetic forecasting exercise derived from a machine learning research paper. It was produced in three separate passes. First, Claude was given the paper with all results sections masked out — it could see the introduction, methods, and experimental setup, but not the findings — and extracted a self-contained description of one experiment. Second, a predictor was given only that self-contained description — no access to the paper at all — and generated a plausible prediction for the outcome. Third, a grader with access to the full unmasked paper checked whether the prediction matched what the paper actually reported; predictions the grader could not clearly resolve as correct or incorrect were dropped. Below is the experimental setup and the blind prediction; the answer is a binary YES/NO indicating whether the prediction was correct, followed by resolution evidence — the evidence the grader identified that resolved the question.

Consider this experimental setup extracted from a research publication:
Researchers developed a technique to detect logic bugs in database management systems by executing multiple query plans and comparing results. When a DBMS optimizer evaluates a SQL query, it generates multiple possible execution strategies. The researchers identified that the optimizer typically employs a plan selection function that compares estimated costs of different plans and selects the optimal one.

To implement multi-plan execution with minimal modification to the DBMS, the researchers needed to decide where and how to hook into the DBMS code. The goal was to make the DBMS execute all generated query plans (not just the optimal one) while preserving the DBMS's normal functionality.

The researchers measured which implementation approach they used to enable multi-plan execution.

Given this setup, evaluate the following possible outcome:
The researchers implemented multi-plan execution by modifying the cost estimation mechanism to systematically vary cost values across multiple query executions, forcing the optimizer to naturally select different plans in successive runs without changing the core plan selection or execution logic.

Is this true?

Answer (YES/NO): NO